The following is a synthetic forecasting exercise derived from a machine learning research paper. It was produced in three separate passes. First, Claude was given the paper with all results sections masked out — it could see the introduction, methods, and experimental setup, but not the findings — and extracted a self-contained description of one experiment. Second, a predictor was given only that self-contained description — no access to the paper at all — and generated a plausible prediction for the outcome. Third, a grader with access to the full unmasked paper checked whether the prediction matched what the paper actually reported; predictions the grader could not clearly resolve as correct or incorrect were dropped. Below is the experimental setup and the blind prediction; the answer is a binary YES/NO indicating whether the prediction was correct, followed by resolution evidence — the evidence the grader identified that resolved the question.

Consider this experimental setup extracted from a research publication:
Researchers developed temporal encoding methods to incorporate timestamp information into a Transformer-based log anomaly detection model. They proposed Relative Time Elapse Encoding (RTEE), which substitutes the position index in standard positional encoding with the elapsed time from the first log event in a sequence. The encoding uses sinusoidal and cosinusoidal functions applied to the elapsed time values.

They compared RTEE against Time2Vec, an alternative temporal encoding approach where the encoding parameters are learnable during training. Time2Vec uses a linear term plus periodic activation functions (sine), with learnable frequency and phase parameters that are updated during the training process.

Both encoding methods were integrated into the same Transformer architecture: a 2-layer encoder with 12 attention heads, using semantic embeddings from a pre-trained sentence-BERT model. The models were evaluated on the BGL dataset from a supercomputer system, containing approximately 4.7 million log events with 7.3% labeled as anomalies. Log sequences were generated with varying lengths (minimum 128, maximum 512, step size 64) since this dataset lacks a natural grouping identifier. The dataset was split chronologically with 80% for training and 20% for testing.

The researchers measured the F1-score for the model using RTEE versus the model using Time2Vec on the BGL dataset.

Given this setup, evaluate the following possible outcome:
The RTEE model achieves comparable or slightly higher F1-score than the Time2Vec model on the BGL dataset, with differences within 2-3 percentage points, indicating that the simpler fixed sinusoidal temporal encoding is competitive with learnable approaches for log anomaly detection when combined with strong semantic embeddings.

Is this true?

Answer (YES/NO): YES